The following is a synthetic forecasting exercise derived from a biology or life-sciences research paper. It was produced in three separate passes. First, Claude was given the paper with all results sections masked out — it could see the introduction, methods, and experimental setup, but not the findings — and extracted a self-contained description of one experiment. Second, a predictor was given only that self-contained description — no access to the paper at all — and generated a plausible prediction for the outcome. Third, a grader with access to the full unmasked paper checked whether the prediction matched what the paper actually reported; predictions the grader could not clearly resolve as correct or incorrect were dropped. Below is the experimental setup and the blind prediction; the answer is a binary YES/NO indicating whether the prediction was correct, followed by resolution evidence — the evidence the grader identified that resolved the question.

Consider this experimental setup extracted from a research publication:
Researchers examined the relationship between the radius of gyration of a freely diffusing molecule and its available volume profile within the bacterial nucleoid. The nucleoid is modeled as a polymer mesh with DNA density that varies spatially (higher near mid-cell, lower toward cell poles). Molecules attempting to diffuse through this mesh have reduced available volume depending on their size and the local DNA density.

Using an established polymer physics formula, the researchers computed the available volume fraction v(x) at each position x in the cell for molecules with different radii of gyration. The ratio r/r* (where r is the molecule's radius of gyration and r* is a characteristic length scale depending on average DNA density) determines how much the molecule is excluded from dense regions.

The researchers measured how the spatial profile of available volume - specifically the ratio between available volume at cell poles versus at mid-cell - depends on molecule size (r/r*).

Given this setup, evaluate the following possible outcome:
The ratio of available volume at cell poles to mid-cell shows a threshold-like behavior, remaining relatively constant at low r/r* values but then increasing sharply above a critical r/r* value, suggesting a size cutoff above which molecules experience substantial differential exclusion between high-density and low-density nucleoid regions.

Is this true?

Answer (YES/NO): NO